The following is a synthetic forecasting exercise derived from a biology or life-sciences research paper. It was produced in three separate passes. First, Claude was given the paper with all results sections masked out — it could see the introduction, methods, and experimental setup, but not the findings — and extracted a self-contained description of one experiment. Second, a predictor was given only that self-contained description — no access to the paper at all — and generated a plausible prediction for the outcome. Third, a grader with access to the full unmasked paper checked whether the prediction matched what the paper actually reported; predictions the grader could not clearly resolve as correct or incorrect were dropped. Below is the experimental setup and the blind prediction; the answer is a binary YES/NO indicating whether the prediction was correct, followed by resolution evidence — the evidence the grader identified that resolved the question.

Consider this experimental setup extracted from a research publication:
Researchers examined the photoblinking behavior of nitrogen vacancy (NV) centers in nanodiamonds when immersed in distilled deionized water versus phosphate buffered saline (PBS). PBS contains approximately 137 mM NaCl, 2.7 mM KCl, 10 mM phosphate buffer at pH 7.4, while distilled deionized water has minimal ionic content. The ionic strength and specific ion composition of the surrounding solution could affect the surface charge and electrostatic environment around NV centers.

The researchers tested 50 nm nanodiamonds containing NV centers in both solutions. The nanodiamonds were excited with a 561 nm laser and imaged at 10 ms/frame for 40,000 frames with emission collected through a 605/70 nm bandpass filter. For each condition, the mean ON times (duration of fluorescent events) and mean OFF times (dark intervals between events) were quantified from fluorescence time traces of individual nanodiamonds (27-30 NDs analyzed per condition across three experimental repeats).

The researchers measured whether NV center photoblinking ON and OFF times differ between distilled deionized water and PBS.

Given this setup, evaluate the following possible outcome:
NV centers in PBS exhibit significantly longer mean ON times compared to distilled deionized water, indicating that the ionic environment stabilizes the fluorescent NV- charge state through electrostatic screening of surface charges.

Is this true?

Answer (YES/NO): NO